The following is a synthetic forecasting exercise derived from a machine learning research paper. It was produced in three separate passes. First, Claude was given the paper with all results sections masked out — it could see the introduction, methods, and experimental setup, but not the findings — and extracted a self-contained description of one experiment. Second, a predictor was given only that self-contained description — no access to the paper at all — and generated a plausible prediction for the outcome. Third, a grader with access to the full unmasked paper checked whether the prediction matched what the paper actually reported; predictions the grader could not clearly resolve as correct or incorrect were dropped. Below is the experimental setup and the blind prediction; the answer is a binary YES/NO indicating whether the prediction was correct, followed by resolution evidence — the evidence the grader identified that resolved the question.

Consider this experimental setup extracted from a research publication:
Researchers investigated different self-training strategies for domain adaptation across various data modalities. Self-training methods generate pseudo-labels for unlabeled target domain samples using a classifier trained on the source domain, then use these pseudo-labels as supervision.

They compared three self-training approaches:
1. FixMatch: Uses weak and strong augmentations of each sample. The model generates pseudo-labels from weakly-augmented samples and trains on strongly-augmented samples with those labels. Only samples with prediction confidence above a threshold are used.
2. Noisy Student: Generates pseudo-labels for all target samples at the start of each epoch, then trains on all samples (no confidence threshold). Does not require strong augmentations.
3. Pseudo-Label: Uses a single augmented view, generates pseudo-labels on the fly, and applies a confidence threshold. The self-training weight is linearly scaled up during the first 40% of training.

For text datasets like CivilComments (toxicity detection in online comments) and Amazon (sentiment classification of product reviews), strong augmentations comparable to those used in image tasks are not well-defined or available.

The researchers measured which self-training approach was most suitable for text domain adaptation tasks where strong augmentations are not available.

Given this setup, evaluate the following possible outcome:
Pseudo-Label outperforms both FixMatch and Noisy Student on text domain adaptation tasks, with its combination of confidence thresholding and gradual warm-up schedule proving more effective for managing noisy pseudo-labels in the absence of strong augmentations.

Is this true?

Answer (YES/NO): YES